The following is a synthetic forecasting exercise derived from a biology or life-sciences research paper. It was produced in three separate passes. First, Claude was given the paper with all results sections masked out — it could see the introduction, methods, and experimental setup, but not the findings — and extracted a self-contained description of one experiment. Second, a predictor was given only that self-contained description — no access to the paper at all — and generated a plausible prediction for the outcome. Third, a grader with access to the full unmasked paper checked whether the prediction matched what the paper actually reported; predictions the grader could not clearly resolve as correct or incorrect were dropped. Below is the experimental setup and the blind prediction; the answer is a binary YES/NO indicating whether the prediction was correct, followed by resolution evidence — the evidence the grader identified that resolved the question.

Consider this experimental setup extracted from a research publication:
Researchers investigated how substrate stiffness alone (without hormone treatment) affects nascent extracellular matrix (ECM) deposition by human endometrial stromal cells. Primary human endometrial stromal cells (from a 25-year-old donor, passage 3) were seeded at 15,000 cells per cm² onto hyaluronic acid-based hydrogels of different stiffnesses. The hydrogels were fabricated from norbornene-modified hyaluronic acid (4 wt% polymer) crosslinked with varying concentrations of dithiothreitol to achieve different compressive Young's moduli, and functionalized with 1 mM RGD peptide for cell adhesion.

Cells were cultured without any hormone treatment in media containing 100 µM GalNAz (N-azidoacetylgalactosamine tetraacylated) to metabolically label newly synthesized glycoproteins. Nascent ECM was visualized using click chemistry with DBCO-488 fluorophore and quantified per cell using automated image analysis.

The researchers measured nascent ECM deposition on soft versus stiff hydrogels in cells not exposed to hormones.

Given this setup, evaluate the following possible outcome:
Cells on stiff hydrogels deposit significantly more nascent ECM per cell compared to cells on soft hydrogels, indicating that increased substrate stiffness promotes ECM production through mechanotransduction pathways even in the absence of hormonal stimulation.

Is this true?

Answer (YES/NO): YES